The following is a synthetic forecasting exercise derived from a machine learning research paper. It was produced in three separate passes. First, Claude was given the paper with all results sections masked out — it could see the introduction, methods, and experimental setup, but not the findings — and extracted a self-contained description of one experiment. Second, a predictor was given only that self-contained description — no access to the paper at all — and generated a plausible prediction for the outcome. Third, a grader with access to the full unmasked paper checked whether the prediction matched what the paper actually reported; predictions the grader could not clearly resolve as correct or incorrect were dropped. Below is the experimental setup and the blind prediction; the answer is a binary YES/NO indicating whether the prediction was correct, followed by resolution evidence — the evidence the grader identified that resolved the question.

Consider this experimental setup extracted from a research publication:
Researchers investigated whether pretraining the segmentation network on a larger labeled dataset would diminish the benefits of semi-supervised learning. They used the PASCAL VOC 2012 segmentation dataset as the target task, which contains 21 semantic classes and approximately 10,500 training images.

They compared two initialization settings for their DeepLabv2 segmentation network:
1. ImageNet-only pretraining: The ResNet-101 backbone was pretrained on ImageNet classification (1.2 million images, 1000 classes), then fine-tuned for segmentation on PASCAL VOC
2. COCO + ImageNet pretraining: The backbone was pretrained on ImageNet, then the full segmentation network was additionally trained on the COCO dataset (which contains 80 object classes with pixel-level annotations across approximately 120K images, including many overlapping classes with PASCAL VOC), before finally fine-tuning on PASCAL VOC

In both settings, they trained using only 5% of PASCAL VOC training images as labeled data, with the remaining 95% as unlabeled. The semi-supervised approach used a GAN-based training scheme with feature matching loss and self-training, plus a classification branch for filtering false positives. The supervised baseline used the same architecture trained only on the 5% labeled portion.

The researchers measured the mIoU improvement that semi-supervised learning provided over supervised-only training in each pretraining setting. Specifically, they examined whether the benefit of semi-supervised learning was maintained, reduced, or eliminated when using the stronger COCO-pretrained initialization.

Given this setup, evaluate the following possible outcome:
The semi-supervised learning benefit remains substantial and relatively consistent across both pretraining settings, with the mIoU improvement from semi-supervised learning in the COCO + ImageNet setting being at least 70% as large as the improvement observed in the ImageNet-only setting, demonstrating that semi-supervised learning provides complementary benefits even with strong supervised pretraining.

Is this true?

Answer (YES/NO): YES